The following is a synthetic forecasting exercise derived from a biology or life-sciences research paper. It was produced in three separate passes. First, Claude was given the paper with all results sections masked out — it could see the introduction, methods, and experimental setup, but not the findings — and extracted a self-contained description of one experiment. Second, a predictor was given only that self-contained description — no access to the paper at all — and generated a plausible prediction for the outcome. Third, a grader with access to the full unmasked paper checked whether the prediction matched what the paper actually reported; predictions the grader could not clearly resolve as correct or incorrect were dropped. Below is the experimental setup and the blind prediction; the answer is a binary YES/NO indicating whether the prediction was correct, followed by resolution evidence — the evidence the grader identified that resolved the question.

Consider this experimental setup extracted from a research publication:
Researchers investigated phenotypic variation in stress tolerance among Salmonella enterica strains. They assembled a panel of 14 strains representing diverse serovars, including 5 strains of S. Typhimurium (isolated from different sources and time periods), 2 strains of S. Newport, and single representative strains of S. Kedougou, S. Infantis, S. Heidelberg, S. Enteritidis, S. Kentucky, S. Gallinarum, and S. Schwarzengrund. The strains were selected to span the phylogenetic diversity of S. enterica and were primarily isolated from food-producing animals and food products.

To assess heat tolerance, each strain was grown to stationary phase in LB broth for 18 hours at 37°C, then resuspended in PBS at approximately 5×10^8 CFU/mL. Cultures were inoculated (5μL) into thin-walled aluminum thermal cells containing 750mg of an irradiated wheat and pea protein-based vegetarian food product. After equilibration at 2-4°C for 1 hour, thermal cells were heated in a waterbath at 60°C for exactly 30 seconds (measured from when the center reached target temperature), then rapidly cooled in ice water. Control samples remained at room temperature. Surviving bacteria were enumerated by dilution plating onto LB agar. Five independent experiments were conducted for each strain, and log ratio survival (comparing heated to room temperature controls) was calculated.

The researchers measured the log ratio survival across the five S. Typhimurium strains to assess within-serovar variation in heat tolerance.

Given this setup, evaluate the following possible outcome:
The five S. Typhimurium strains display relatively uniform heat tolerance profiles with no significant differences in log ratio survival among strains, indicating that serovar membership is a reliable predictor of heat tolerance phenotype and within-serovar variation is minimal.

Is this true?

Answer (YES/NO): NO